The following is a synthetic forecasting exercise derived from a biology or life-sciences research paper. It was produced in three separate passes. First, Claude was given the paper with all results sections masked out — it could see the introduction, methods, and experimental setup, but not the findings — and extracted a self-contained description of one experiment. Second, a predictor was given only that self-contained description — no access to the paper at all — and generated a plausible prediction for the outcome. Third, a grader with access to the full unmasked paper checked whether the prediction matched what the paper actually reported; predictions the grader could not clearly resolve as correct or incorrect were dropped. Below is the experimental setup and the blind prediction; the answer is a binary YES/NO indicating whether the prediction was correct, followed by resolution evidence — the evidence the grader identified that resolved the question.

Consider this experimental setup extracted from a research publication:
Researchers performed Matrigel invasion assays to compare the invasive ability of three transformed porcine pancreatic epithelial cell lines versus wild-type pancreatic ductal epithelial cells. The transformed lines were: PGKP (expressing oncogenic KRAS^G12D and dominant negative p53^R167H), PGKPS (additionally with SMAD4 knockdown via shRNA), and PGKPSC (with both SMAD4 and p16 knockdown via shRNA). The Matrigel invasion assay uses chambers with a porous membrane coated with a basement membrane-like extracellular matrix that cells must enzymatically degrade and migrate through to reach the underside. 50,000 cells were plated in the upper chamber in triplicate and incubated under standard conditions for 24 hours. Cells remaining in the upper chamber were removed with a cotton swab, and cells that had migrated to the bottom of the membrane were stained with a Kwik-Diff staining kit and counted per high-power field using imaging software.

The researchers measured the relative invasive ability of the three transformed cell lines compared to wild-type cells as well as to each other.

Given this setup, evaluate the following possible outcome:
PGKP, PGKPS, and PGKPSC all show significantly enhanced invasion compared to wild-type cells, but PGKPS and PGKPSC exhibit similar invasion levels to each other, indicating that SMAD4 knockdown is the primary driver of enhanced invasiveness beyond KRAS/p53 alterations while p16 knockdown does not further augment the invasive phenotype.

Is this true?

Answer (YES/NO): NO